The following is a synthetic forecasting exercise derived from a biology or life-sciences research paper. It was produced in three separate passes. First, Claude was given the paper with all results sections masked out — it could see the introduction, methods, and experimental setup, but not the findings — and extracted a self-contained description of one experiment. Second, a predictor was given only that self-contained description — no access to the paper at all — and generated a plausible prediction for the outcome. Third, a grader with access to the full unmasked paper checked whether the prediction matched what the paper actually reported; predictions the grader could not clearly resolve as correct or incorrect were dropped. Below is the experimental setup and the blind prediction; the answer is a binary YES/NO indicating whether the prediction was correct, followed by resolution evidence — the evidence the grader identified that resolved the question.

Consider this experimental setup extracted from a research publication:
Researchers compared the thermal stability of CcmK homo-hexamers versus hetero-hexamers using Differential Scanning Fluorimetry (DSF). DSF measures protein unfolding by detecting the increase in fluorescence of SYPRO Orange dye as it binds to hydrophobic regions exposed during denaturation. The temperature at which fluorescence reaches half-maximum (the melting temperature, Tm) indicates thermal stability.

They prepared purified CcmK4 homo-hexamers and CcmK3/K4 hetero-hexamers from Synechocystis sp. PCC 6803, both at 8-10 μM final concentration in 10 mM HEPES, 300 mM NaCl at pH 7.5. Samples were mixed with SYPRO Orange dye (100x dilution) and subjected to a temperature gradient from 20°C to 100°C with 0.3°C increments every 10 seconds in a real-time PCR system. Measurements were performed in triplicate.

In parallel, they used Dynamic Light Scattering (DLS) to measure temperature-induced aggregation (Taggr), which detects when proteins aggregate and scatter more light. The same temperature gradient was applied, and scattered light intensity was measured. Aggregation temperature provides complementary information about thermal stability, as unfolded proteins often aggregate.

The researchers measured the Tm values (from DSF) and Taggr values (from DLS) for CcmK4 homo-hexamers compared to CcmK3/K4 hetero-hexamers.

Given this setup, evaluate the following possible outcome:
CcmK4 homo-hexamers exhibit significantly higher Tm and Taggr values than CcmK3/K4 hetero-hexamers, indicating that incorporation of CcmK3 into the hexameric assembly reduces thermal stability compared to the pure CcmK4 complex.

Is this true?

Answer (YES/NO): YES